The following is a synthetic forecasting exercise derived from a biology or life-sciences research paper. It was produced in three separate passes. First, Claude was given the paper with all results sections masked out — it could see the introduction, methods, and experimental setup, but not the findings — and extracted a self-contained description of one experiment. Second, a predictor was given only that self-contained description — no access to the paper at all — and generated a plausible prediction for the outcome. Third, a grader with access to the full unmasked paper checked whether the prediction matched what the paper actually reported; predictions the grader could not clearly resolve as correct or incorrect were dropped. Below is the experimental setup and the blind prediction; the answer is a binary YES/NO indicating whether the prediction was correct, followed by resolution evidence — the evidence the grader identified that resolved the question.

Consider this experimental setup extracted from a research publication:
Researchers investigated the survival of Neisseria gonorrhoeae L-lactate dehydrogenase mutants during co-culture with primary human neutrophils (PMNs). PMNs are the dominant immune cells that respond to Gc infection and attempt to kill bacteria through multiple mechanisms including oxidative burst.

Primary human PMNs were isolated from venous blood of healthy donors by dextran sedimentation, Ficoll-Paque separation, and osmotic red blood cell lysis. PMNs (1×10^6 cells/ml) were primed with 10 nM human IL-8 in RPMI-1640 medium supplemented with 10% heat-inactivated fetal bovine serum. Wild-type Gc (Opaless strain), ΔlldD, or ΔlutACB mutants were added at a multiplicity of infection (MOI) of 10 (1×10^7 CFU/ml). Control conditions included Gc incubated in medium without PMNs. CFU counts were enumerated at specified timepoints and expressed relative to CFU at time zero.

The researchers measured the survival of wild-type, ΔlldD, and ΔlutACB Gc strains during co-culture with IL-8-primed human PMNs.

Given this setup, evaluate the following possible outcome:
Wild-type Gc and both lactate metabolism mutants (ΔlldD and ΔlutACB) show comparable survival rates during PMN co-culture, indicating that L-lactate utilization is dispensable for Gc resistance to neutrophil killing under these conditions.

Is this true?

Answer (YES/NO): NO